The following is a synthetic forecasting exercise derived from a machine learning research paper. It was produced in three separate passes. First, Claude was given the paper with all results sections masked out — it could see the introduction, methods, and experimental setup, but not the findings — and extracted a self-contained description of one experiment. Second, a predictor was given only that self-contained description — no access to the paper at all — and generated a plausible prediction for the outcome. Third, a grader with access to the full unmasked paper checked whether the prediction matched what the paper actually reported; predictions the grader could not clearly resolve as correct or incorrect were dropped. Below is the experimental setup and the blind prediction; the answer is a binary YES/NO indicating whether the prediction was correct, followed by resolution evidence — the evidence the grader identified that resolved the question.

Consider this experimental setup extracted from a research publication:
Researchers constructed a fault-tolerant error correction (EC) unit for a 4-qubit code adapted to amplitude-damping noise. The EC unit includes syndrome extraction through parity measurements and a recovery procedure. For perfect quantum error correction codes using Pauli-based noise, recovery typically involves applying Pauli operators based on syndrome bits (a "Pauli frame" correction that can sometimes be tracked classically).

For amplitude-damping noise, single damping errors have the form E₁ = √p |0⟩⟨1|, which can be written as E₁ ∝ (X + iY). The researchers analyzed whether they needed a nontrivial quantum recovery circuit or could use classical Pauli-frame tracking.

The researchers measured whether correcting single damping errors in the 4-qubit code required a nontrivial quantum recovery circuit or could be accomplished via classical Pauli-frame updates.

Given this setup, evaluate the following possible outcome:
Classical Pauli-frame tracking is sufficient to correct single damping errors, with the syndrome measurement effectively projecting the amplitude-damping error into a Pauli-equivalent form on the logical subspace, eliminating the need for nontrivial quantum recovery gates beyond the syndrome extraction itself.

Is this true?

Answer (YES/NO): NO